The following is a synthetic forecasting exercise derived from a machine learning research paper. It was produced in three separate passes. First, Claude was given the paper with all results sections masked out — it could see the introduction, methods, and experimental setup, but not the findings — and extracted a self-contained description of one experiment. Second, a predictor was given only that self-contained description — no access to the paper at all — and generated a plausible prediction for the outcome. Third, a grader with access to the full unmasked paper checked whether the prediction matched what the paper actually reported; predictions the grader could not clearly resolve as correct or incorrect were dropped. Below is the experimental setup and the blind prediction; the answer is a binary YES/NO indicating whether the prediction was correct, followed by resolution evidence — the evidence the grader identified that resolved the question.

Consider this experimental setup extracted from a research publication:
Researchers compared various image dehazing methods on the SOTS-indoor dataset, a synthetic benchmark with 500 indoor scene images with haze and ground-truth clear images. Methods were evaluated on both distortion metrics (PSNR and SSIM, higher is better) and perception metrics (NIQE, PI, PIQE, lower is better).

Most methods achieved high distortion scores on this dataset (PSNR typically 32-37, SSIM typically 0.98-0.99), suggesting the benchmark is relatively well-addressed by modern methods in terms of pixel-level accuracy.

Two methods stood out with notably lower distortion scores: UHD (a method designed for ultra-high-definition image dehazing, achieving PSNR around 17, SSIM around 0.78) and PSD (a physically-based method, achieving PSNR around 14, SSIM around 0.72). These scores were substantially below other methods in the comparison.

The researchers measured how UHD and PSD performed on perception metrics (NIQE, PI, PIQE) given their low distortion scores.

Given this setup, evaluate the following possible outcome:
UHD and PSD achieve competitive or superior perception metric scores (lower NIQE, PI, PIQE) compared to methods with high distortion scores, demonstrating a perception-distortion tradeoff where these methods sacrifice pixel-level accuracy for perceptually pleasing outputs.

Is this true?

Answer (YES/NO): NO